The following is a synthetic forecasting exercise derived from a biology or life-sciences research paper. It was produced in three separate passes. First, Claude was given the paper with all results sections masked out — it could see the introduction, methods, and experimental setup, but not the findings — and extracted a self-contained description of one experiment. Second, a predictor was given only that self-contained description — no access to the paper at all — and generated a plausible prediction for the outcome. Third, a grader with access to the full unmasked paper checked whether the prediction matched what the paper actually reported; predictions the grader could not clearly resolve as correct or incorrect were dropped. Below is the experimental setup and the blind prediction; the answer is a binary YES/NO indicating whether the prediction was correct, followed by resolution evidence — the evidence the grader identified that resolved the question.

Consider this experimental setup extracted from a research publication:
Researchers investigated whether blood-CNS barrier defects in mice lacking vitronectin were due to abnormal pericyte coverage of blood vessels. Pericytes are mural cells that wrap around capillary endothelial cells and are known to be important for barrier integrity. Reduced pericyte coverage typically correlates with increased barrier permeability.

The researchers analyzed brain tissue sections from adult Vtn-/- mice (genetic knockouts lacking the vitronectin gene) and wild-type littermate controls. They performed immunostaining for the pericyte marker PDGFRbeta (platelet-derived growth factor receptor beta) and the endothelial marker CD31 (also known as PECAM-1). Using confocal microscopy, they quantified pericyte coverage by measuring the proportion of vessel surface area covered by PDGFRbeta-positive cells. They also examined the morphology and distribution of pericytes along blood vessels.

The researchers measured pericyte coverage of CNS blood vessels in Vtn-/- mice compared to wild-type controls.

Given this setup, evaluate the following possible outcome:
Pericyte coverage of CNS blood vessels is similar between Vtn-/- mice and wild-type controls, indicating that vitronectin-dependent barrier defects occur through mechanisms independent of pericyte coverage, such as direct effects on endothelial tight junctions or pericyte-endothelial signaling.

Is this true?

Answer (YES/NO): YES